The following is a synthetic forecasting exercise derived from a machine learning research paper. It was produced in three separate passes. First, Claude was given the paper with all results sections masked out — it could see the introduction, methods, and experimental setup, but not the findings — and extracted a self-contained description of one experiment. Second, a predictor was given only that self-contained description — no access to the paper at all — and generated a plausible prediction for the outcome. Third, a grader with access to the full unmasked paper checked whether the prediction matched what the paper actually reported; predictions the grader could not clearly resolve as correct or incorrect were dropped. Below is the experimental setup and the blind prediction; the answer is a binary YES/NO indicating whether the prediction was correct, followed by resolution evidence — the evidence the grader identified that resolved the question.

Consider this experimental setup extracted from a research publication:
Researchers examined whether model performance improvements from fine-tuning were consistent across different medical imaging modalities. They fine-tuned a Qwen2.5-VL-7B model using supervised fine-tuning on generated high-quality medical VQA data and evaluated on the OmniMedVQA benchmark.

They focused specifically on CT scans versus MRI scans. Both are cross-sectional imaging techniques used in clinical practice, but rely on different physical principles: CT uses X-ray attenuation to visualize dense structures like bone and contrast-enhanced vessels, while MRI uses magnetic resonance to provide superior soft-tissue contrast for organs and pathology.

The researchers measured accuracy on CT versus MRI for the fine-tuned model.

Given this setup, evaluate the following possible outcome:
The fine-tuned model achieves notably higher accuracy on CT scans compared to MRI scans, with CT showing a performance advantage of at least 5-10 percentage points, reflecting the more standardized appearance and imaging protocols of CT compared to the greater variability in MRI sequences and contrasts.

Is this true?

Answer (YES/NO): YES